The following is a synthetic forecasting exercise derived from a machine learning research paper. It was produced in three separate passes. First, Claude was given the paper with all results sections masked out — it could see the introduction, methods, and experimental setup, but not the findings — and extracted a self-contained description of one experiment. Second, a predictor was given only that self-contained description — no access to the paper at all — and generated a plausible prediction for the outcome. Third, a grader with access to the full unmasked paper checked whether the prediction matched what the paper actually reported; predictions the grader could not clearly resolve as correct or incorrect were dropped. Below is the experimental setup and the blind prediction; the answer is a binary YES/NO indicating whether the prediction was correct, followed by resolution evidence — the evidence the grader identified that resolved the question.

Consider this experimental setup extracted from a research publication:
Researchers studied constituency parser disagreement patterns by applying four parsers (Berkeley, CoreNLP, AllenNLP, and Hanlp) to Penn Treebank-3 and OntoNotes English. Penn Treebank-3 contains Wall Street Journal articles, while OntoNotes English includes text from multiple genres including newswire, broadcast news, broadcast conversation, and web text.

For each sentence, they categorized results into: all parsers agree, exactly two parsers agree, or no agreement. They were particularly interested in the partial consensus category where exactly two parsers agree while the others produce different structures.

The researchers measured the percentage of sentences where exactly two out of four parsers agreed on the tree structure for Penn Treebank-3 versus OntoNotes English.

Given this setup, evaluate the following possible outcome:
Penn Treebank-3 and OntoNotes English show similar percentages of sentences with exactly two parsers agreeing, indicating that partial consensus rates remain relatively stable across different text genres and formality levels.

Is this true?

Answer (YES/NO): NO